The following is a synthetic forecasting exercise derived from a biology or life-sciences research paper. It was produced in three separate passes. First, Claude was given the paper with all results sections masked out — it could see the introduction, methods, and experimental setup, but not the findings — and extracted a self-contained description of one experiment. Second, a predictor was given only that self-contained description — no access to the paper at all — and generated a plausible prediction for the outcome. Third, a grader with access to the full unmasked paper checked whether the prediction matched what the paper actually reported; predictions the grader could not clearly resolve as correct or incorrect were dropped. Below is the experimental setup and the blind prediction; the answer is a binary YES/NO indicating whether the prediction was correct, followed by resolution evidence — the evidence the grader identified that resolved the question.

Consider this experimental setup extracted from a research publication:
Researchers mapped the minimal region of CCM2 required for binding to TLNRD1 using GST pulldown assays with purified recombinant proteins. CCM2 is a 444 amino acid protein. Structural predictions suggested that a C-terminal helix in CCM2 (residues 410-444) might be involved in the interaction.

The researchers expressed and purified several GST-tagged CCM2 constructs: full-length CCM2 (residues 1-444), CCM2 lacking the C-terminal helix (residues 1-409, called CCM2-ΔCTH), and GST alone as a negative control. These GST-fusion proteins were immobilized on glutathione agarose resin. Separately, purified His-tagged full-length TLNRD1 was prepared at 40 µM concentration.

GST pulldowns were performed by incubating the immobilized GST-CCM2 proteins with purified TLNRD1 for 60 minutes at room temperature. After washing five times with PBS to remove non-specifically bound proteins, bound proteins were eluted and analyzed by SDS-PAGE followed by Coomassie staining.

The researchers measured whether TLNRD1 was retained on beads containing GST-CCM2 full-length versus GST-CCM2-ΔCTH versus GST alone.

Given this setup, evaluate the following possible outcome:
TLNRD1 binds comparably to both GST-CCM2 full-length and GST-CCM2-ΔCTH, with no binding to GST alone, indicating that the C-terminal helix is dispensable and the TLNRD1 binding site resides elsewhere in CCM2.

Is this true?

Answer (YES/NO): NO